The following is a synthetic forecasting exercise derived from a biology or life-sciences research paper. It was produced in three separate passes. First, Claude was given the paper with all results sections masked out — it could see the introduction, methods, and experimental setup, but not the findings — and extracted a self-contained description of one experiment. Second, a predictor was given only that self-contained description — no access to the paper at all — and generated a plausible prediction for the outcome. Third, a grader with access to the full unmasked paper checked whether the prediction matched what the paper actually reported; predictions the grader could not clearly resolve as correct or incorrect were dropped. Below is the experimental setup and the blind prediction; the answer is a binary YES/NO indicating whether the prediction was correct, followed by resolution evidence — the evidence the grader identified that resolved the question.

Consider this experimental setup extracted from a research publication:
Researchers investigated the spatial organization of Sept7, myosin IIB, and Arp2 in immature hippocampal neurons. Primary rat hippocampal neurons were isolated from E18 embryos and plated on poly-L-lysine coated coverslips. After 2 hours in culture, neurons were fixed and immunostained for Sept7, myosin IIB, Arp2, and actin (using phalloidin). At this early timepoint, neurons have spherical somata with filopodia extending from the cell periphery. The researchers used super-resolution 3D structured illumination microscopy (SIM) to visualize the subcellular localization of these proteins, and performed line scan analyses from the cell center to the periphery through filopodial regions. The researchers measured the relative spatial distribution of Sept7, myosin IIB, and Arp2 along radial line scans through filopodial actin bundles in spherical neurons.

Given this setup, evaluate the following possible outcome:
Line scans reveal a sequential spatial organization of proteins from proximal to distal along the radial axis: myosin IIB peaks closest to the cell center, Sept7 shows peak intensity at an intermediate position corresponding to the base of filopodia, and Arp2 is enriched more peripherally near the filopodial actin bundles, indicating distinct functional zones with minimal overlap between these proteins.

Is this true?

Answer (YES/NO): NO